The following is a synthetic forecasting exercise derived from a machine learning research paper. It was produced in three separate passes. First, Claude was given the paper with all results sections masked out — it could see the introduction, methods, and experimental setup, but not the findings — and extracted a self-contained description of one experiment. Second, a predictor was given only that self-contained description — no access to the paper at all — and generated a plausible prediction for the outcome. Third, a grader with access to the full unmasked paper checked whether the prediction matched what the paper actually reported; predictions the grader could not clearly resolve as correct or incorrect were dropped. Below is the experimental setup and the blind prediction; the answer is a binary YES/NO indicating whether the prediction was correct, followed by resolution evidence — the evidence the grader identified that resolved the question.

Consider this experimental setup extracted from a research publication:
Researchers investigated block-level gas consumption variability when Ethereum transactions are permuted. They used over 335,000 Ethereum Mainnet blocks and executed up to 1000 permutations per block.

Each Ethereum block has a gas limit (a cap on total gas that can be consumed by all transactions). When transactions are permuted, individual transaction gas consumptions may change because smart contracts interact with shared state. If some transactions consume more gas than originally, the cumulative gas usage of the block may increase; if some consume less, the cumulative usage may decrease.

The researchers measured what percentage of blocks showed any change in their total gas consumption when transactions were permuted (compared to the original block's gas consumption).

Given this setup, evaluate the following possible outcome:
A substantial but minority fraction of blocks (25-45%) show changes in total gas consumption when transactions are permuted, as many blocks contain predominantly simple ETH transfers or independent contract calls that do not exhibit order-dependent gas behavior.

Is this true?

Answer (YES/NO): NO